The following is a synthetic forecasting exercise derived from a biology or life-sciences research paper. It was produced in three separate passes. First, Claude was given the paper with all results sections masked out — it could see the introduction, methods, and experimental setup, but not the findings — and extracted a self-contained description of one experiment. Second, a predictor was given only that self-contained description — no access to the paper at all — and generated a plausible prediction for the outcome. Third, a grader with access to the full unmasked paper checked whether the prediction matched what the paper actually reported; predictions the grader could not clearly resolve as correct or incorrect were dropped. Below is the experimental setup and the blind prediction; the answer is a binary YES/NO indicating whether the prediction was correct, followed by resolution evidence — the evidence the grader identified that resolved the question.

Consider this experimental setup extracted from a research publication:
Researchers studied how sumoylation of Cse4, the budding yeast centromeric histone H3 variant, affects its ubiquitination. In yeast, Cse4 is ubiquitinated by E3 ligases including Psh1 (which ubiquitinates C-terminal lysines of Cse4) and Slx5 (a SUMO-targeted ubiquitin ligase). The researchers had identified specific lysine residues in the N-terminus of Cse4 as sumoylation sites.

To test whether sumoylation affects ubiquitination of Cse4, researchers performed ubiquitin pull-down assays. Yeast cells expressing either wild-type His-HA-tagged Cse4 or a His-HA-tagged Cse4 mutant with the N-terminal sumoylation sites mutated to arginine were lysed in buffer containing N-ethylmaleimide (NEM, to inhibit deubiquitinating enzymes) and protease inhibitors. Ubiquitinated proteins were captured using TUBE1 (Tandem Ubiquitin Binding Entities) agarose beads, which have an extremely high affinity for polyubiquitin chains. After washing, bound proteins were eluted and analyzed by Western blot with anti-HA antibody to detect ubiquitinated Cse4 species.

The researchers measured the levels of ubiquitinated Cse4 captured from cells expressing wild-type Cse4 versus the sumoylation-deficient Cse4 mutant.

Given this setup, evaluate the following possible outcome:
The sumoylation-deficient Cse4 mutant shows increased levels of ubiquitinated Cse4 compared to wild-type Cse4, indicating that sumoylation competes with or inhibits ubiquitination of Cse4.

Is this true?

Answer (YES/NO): NO